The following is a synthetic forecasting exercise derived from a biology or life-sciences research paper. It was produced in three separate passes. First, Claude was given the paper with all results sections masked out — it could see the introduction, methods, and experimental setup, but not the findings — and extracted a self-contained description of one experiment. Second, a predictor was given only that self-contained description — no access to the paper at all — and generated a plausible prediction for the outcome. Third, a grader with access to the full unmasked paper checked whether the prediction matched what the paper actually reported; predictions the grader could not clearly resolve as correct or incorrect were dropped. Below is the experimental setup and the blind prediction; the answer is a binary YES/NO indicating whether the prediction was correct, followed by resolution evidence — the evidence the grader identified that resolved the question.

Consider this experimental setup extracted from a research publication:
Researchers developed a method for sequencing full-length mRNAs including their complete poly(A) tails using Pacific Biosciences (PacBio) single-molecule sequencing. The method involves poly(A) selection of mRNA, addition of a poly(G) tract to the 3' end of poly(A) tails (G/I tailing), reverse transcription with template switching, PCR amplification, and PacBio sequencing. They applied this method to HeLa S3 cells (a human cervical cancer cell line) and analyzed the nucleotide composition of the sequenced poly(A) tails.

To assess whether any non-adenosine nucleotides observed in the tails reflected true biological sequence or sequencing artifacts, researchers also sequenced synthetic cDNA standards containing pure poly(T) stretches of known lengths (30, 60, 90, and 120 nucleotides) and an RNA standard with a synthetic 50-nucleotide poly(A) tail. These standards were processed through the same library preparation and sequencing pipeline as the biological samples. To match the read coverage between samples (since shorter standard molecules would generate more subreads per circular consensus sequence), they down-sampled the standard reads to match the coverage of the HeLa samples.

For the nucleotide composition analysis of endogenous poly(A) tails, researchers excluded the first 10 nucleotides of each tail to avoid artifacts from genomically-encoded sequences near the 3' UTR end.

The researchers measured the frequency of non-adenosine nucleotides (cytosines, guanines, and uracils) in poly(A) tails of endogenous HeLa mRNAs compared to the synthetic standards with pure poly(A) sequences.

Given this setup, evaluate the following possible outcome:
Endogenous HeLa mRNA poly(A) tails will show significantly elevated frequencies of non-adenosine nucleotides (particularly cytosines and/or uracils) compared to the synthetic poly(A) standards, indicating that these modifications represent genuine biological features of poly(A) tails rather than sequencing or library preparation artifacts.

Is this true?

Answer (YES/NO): YES